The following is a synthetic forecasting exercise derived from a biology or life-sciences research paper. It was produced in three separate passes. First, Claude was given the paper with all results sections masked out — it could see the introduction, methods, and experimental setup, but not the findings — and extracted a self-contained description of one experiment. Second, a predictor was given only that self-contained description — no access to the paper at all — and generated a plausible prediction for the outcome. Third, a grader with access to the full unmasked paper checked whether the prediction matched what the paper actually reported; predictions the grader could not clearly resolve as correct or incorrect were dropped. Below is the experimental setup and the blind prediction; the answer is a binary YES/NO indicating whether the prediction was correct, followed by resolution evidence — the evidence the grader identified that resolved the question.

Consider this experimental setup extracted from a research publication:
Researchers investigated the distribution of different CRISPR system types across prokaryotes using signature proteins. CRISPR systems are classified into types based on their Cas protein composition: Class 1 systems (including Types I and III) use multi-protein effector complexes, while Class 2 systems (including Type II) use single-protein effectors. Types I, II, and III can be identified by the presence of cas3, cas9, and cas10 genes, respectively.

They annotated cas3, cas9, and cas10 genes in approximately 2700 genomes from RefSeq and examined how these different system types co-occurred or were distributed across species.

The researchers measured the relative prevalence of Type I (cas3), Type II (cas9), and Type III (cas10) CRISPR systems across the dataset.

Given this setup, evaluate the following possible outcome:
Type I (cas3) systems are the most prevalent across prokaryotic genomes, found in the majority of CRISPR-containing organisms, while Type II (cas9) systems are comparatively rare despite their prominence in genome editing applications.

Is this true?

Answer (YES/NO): YES